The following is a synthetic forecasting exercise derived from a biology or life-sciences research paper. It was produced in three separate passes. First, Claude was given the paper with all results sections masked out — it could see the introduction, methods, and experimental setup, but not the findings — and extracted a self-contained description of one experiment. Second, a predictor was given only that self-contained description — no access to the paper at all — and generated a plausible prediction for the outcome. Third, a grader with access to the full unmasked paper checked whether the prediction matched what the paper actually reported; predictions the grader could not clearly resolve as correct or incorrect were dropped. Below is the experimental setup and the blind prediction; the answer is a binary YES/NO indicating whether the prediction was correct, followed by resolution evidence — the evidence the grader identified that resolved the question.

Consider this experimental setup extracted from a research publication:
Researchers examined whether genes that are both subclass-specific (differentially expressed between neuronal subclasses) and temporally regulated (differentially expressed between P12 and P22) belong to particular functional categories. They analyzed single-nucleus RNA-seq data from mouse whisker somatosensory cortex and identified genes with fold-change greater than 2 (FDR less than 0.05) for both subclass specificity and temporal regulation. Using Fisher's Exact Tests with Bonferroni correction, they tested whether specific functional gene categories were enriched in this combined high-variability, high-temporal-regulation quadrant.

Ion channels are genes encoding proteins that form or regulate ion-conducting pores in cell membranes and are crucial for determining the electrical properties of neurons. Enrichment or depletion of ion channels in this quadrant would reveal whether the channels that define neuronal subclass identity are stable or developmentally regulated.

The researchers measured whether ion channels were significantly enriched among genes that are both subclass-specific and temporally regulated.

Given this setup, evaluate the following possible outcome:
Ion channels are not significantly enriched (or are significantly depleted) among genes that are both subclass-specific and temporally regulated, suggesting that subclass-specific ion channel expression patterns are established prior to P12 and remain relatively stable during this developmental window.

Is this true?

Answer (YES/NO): NO